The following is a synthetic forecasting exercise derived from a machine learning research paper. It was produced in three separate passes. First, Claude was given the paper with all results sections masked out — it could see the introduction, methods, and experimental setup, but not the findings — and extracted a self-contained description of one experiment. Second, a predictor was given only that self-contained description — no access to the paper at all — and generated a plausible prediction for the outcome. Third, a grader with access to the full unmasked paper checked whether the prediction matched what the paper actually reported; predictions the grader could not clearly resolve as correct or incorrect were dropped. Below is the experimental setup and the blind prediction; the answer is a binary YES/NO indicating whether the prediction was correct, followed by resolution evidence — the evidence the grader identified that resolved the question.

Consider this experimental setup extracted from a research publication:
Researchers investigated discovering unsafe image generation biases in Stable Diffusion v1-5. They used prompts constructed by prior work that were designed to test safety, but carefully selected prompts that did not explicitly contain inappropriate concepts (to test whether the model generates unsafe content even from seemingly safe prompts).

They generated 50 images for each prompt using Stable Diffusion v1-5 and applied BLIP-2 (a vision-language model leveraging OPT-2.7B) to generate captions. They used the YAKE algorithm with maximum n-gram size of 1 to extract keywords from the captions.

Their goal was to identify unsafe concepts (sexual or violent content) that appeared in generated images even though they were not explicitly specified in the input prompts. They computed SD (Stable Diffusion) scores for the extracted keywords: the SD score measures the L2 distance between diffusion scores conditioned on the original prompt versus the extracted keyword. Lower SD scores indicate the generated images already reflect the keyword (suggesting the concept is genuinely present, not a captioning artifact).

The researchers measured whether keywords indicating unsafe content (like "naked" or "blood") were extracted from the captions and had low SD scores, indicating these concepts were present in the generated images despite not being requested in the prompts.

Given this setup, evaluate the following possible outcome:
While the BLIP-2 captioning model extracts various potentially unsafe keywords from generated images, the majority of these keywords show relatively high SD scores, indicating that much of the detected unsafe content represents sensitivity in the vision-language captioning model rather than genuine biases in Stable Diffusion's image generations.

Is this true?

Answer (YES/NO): NO